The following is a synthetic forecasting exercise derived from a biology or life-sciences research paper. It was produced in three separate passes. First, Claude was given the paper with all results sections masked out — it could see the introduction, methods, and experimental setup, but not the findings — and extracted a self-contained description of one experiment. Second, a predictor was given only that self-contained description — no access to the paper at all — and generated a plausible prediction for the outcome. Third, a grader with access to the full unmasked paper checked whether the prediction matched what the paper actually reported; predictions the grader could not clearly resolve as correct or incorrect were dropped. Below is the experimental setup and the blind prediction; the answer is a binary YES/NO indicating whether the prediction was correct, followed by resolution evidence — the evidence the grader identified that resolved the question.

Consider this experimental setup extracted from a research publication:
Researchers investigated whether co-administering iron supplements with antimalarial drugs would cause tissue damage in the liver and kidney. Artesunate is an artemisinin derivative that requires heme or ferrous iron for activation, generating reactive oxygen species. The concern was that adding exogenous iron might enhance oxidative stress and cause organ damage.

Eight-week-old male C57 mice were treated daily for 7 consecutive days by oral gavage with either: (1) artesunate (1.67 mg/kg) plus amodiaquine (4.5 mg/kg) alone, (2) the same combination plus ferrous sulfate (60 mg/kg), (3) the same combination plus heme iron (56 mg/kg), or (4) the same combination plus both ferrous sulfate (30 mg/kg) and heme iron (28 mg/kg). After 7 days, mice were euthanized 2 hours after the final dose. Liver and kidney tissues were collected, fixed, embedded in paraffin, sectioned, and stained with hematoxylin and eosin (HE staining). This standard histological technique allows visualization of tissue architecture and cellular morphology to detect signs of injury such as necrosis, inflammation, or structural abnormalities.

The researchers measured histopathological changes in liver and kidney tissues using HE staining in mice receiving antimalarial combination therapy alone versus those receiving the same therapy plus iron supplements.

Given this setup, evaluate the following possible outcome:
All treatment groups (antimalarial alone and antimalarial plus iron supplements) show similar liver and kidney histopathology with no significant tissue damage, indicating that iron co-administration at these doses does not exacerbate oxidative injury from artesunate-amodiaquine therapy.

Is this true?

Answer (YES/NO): YES